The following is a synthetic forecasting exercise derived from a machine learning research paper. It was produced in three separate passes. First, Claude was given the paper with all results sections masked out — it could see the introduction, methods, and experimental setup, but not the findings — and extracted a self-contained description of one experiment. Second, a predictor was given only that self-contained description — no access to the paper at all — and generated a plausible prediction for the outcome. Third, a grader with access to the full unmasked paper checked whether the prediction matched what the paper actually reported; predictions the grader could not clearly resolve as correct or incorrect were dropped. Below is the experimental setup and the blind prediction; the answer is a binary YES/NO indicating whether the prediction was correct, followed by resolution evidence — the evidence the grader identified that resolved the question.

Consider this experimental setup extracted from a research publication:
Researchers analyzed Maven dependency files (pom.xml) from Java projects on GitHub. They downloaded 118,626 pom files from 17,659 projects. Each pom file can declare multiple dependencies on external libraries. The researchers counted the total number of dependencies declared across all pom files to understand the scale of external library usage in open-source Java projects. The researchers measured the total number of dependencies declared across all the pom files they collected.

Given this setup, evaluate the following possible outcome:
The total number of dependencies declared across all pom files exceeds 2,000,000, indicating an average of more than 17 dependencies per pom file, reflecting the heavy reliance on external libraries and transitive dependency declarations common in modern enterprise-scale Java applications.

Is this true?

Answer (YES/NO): NO